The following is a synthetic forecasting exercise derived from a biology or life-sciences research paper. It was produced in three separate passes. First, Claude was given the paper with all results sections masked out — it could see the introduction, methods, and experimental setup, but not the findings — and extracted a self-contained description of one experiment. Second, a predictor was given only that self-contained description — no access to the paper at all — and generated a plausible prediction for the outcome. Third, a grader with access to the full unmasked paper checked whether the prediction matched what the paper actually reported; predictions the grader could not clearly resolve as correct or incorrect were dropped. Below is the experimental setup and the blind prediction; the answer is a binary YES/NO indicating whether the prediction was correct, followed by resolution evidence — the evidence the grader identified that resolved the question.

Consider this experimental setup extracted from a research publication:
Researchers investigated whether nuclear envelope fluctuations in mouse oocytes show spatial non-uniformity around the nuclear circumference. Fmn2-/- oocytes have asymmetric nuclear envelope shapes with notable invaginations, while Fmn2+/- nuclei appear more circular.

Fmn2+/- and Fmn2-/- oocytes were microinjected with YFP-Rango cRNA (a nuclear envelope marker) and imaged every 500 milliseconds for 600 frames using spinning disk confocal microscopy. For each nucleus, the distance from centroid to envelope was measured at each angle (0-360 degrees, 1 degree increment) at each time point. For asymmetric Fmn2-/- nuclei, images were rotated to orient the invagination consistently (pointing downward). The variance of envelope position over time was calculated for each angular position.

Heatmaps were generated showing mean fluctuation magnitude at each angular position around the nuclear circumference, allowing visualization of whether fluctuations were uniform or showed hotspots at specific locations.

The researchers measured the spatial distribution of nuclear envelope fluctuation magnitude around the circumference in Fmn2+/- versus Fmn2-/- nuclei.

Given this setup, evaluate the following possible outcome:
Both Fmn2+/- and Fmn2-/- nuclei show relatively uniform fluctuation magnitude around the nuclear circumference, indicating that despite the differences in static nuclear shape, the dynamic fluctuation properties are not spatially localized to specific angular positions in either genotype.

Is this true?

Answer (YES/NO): NO